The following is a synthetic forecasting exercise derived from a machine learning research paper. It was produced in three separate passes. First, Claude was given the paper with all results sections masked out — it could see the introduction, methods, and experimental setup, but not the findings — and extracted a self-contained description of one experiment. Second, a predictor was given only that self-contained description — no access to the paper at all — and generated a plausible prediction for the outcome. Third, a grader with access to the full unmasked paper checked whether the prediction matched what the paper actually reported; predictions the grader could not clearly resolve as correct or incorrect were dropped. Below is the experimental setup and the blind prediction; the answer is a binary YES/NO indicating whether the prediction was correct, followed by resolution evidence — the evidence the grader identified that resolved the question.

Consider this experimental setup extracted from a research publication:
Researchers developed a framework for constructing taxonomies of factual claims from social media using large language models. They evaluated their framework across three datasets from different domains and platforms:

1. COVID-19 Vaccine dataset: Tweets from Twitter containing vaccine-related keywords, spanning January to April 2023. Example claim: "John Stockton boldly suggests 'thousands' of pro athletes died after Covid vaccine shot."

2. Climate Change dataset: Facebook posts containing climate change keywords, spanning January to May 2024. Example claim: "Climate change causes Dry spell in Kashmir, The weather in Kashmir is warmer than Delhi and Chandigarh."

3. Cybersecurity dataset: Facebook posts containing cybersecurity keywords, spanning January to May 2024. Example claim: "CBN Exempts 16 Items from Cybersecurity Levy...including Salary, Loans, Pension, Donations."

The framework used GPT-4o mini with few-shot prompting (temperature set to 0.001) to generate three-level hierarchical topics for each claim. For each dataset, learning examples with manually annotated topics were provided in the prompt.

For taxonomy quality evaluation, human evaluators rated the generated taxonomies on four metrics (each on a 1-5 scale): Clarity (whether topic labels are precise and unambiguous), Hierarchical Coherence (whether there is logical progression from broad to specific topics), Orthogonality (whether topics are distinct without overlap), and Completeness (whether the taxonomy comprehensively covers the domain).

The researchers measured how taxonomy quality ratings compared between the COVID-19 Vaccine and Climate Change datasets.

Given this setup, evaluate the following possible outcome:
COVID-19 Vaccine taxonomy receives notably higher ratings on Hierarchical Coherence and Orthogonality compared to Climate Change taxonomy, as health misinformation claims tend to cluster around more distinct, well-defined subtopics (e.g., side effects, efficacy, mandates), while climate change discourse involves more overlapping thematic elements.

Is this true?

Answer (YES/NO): NO